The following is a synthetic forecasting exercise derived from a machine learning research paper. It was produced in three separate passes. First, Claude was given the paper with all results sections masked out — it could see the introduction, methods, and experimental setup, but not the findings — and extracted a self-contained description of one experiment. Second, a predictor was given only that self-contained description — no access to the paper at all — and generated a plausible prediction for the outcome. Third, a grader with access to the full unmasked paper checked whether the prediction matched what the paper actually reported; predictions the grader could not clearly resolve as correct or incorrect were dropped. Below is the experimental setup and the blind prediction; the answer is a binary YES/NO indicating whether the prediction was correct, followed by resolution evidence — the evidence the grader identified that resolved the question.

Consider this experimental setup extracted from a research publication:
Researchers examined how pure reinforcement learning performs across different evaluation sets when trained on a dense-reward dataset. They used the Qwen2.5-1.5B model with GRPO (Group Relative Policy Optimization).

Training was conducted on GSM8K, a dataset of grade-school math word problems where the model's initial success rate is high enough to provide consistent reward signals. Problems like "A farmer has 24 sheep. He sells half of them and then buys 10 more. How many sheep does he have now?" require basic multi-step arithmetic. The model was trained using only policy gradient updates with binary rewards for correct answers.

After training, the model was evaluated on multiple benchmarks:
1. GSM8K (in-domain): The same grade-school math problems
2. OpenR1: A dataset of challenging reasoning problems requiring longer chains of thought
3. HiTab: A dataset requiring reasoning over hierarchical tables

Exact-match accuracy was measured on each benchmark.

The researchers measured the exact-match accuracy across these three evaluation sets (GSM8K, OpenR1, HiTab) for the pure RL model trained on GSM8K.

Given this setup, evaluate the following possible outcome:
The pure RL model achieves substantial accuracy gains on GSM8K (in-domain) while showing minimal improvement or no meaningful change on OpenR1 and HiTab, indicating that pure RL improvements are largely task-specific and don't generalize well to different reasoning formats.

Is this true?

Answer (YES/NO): NO